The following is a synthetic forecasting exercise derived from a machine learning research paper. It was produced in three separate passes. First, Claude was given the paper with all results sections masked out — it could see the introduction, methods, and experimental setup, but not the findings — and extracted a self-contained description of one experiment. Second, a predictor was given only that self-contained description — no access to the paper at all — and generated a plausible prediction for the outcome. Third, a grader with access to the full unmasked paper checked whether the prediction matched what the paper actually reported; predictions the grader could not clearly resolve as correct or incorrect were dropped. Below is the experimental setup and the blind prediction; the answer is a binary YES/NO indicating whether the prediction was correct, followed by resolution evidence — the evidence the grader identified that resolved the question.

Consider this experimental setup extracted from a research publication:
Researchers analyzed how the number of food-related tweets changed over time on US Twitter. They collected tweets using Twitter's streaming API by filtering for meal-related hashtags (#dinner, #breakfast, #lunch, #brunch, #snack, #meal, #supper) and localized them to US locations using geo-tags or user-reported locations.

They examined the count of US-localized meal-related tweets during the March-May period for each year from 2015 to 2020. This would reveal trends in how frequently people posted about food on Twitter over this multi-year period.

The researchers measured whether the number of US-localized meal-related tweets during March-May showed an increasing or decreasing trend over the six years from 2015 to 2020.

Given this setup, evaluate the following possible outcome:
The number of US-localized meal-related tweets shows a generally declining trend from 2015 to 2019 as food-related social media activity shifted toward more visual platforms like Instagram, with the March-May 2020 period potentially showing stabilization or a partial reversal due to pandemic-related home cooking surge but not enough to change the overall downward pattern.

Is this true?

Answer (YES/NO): NO